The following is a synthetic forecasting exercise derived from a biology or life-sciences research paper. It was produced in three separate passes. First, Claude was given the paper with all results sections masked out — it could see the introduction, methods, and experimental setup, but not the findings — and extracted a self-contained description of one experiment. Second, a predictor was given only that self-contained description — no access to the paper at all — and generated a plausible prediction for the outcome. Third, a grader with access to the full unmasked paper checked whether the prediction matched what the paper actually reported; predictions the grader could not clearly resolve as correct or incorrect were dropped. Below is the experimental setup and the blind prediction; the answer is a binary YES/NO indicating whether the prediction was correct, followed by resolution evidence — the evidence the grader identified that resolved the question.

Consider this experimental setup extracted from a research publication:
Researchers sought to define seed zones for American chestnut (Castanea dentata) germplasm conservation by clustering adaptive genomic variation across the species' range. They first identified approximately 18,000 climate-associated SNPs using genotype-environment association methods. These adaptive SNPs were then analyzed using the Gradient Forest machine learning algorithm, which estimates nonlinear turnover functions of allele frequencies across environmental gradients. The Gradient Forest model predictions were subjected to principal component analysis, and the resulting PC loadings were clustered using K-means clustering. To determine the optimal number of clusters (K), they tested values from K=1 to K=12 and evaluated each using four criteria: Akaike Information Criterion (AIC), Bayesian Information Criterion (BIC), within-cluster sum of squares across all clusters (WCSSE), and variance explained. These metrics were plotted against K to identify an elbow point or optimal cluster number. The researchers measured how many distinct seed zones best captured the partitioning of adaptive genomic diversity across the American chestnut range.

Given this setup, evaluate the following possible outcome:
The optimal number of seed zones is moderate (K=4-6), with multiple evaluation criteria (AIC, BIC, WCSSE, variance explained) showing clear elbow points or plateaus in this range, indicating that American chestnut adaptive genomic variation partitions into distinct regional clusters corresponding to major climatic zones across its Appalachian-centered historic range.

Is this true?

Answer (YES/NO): NO